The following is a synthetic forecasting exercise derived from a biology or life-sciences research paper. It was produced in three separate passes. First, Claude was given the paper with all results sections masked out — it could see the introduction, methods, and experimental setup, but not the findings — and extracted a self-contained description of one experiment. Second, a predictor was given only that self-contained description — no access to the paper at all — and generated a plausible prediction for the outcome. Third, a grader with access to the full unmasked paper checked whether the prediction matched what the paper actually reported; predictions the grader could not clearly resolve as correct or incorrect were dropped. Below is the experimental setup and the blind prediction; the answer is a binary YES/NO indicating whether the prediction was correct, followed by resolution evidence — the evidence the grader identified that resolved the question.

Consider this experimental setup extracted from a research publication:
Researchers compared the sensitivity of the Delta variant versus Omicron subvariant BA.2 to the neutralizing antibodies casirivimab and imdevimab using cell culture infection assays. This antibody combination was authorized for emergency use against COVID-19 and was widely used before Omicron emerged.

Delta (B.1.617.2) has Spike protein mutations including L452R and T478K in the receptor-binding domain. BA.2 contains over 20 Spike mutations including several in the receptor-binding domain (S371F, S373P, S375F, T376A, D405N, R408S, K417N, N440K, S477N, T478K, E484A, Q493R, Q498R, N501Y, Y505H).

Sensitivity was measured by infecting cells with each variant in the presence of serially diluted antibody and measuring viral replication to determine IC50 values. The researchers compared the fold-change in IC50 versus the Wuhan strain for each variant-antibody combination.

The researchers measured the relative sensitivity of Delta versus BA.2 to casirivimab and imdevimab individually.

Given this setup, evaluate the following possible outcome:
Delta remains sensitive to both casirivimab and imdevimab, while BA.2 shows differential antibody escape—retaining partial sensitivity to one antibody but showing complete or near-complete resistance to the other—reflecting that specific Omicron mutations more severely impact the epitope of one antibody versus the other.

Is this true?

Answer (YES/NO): YES